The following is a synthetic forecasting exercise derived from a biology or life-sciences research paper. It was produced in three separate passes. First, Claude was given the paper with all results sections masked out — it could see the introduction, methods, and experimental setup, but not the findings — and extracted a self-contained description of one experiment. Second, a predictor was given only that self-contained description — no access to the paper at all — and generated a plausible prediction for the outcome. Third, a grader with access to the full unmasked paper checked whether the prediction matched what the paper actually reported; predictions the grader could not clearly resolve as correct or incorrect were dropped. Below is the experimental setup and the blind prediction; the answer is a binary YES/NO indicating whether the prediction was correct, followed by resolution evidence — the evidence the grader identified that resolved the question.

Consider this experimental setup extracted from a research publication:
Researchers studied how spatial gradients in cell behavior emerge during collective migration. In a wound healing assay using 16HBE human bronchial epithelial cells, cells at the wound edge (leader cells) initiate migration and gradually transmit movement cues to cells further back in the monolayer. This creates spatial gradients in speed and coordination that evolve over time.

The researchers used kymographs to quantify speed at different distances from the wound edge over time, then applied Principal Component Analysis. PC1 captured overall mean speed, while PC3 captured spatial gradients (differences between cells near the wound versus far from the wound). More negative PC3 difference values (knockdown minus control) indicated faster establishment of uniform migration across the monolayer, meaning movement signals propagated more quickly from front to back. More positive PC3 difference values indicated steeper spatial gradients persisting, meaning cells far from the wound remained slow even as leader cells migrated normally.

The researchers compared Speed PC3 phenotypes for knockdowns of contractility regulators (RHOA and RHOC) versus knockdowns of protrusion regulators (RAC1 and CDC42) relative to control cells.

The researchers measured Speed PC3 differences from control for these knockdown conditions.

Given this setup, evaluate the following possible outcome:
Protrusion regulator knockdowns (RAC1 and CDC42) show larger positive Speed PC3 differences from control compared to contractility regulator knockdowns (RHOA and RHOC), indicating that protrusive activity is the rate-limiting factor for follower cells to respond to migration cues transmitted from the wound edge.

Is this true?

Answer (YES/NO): NO